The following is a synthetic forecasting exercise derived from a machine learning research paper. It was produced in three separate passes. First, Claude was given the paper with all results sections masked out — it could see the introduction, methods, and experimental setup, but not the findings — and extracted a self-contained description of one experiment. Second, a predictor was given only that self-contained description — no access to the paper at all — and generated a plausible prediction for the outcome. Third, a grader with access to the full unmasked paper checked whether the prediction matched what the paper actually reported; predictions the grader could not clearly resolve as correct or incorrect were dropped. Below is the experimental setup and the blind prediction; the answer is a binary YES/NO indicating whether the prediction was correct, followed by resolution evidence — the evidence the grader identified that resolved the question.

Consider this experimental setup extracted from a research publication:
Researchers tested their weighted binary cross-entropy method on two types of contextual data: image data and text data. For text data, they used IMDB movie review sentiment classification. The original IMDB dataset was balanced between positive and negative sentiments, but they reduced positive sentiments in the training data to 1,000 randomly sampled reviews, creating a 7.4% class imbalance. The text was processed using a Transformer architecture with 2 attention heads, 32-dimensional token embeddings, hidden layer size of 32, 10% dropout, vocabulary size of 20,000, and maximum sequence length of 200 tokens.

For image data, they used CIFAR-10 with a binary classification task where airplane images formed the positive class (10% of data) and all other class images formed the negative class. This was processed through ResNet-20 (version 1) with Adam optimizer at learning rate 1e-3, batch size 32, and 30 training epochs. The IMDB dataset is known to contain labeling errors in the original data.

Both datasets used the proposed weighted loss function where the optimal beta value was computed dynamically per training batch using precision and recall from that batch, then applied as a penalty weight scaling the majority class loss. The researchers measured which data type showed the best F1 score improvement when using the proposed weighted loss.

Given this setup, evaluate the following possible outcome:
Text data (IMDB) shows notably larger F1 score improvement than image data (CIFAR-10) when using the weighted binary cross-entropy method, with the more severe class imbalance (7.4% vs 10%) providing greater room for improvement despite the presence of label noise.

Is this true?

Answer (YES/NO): NO